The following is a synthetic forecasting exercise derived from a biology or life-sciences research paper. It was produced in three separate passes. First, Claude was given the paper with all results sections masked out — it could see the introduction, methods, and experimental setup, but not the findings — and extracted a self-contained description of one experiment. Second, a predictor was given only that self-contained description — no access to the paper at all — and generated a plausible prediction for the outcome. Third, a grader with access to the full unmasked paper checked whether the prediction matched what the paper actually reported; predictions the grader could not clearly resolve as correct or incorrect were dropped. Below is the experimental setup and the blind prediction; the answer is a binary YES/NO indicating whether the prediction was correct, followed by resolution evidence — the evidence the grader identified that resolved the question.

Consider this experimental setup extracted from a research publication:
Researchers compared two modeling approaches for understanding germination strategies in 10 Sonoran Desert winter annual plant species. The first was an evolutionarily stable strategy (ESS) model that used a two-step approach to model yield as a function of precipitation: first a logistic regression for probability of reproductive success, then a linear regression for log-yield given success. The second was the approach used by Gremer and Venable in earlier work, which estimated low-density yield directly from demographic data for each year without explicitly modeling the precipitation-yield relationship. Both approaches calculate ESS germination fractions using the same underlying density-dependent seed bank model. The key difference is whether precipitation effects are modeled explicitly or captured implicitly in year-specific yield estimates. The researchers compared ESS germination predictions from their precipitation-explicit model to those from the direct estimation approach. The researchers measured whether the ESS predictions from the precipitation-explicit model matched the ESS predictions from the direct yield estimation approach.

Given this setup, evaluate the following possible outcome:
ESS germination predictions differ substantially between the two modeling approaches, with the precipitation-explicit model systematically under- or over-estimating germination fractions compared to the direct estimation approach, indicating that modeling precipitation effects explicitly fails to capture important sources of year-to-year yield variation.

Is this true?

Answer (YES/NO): NO